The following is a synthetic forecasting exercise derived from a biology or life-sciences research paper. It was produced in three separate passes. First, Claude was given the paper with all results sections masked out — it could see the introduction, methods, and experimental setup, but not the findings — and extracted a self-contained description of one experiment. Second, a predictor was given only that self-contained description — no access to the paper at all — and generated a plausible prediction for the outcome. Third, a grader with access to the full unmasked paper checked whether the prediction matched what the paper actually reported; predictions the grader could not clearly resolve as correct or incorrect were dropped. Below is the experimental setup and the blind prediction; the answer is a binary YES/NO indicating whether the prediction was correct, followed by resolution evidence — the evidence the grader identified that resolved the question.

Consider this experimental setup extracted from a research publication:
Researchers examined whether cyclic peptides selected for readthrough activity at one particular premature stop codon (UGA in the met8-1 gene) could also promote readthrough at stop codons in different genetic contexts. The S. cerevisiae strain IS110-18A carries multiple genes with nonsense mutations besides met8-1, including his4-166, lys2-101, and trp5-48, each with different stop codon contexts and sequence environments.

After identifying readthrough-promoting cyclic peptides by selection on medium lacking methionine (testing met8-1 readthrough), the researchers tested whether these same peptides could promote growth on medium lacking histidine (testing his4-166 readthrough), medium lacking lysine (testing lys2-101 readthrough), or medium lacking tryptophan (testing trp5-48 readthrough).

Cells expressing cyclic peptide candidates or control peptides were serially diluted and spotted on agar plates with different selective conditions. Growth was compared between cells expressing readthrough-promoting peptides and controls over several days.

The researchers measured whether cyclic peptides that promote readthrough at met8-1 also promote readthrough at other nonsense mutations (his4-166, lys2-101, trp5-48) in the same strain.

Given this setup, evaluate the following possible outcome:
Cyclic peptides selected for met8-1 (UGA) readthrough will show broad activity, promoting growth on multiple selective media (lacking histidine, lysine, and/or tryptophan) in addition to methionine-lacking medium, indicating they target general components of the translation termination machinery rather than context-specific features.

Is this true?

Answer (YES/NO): YES